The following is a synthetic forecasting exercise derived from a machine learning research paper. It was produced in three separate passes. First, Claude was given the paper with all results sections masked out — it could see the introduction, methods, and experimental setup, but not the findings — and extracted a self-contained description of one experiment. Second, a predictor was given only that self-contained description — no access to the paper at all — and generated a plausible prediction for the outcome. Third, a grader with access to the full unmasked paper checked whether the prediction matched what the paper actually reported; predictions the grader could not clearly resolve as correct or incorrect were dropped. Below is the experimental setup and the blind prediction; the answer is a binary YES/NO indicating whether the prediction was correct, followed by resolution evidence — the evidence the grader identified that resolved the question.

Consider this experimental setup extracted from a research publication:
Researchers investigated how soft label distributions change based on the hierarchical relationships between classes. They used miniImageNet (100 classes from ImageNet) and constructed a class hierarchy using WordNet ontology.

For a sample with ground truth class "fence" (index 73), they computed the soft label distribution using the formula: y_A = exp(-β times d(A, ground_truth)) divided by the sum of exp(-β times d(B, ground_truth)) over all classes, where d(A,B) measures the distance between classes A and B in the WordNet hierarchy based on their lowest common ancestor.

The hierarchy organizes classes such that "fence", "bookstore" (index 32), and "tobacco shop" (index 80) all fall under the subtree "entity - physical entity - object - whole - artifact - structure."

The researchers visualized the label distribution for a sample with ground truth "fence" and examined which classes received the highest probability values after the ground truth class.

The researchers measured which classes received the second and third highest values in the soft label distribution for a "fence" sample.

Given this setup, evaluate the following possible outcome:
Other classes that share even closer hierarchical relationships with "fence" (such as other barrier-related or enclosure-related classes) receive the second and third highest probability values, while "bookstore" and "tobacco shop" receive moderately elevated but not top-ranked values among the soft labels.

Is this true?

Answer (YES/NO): NO